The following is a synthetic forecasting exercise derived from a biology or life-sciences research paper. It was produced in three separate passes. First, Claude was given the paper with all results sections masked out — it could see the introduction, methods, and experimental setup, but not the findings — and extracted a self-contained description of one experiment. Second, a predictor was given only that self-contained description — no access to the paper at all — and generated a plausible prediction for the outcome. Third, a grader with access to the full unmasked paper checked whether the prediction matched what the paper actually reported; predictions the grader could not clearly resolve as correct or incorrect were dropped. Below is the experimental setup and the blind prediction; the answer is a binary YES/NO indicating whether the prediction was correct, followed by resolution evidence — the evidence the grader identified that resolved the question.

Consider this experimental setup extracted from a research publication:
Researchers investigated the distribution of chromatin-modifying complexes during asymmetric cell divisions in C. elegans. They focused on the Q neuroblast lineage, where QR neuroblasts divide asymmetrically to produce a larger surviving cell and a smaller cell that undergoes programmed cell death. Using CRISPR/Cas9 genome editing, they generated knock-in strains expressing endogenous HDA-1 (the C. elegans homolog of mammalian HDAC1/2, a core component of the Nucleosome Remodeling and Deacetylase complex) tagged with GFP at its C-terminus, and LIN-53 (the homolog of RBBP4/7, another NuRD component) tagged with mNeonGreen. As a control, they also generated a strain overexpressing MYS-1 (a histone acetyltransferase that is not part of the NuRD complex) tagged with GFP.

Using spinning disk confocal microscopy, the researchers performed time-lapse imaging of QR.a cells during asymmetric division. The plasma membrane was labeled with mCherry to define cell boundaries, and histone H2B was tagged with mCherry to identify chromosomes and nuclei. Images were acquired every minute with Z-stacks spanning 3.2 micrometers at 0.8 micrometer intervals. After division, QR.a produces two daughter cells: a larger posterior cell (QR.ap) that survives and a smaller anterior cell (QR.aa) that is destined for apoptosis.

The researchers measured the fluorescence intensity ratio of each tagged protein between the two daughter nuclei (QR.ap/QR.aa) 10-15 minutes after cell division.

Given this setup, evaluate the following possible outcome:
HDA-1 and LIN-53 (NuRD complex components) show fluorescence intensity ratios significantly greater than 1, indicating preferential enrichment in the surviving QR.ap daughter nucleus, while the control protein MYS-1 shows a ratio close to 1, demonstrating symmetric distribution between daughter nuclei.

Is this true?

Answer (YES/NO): YES